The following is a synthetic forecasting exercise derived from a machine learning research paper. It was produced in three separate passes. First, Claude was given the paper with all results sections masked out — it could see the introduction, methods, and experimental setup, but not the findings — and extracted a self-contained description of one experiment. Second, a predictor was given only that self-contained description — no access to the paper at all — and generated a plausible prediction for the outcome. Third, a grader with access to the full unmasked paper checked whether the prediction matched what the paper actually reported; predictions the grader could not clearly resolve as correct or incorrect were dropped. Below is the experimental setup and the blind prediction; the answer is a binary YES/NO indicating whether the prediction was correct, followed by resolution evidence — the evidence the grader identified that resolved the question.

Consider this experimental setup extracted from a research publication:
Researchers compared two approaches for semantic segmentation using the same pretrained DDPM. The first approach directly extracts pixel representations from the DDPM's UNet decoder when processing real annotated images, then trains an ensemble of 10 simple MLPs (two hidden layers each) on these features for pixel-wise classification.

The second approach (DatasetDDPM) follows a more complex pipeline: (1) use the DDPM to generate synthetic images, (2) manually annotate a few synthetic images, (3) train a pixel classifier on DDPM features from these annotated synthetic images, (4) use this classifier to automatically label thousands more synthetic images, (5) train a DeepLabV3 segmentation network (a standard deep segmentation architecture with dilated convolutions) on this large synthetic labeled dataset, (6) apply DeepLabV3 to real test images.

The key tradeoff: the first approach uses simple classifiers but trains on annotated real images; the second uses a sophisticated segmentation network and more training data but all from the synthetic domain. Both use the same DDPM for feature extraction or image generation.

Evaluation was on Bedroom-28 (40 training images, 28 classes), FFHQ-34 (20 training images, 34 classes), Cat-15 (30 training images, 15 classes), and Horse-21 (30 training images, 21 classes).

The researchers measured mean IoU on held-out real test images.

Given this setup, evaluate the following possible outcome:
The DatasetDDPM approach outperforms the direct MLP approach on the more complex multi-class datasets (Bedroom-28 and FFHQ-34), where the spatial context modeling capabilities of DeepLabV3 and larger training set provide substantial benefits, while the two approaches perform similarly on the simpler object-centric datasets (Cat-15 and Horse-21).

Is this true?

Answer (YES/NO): NO